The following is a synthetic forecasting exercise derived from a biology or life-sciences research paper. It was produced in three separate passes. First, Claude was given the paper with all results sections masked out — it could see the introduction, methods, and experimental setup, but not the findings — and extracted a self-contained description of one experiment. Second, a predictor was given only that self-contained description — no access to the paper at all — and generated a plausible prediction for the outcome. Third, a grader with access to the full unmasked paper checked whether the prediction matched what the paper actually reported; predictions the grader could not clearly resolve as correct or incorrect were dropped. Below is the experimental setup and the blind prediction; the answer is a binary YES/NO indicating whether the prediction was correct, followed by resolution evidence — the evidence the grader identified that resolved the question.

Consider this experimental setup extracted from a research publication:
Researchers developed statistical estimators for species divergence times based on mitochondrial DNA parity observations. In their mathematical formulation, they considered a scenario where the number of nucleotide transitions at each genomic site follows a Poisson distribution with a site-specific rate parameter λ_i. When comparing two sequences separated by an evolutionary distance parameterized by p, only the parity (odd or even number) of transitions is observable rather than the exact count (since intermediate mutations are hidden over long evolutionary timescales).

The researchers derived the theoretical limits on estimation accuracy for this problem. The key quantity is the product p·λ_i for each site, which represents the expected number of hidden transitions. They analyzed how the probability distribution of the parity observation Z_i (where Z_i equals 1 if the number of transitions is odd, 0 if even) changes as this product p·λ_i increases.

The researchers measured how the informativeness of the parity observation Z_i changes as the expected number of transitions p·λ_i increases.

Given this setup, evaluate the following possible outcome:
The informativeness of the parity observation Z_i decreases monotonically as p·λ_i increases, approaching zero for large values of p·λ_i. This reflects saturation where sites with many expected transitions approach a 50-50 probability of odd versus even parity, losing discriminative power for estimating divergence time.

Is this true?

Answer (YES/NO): YES